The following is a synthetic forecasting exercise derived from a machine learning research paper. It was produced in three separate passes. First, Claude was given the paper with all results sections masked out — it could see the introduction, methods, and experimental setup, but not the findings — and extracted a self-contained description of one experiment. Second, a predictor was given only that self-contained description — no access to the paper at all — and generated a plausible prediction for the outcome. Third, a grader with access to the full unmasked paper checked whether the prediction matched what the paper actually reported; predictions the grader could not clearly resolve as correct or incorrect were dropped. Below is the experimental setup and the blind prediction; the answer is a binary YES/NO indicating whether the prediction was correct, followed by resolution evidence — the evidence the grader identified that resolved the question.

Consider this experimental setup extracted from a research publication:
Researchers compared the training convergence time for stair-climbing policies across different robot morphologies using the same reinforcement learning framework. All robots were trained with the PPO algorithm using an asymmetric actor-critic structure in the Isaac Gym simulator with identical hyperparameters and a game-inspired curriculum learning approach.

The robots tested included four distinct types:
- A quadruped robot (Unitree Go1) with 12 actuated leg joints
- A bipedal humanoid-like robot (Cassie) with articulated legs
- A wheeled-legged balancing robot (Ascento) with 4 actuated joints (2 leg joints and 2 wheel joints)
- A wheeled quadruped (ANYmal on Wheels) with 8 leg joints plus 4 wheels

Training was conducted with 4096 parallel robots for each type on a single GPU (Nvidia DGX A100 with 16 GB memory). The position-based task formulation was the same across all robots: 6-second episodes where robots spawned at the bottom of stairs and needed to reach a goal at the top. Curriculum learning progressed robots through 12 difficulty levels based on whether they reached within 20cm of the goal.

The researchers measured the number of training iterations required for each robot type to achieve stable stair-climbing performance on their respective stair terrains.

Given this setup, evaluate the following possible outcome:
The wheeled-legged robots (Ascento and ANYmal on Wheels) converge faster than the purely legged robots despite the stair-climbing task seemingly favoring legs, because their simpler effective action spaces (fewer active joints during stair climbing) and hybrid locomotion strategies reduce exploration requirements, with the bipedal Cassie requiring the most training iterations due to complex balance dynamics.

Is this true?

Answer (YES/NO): NO